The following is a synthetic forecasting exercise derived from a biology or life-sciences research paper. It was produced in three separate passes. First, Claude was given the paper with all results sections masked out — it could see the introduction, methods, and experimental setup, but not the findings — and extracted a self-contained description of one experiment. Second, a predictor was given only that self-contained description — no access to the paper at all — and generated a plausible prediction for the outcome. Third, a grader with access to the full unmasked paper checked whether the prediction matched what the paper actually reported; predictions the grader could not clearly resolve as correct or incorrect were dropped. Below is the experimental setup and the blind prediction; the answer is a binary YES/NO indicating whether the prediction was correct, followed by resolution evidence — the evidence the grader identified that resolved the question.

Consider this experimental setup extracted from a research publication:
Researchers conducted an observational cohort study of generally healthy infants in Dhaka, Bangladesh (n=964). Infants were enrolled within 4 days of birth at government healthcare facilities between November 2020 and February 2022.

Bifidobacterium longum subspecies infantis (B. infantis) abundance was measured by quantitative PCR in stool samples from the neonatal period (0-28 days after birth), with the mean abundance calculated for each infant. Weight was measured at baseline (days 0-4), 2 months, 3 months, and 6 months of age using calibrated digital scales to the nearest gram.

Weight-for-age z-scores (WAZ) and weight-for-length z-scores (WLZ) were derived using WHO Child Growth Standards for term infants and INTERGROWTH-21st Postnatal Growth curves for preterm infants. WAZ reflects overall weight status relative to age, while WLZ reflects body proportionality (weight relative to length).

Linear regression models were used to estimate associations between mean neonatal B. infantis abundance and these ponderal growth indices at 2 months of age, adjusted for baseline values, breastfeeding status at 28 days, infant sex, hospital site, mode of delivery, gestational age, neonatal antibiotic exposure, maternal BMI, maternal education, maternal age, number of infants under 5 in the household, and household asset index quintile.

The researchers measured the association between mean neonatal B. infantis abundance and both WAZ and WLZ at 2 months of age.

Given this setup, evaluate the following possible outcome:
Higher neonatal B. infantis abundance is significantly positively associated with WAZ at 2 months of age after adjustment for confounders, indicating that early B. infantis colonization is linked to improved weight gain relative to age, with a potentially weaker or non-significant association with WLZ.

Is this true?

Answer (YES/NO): NO